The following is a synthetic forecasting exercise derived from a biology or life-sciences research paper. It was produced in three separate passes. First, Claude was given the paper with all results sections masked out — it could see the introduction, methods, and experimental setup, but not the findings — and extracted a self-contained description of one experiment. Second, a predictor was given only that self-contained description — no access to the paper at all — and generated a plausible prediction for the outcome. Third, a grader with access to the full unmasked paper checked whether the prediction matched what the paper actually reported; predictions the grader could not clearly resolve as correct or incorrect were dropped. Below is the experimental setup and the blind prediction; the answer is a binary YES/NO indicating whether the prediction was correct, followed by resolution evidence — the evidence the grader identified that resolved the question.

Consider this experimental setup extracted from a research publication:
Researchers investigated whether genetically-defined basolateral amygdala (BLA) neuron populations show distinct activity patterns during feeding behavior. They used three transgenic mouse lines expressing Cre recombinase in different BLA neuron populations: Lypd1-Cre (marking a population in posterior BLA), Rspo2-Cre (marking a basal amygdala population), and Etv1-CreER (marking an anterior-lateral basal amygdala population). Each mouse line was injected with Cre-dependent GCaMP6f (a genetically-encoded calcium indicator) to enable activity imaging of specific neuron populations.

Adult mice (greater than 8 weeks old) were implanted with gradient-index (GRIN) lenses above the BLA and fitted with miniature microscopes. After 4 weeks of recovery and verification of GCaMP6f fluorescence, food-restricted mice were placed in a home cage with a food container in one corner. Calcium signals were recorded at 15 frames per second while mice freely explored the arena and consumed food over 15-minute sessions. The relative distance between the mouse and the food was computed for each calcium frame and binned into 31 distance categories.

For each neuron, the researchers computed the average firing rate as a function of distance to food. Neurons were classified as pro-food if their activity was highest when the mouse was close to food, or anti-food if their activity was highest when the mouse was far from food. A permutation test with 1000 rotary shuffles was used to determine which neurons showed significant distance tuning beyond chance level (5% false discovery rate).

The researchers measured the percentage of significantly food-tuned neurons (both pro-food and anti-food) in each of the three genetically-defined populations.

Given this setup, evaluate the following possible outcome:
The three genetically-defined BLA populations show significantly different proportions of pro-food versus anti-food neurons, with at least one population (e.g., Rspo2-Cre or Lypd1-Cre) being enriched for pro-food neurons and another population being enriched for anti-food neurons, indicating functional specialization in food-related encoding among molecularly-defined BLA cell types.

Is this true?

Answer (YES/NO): YES